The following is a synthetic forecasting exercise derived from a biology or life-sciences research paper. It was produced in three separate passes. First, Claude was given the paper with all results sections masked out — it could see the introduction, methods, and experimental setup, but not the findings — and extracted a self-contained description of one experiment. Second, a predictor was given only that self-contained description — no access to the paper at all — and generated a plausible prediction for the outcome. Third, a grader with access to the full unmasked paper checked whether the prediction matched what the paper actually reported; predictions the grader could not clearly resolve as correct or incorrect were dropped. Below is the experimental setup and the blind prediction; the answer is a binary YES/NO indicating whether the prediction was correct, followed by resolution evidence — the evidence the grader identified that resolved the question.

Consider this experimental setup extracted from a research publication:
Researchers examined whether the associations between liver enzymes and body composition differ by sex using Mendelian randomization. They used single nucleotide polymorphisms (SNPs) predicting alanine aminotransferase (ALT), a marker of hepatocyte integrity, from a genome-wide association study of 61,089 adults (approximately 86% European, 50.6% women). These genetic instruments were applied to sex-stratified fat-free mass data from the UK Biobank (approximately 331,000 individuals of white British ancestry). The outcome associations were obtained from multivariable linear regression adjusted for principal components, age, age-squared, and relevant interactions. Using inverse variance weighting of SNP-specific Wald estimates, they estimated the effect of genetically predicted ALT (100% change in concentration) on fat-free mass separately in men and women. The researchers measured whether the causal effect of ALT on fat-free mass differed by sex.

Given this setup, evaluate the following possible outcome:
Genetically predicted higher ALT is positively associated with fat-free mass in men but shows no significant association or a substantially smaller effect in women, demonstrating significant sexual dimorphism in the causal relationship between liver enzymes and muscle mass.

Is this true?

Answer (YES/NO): NO